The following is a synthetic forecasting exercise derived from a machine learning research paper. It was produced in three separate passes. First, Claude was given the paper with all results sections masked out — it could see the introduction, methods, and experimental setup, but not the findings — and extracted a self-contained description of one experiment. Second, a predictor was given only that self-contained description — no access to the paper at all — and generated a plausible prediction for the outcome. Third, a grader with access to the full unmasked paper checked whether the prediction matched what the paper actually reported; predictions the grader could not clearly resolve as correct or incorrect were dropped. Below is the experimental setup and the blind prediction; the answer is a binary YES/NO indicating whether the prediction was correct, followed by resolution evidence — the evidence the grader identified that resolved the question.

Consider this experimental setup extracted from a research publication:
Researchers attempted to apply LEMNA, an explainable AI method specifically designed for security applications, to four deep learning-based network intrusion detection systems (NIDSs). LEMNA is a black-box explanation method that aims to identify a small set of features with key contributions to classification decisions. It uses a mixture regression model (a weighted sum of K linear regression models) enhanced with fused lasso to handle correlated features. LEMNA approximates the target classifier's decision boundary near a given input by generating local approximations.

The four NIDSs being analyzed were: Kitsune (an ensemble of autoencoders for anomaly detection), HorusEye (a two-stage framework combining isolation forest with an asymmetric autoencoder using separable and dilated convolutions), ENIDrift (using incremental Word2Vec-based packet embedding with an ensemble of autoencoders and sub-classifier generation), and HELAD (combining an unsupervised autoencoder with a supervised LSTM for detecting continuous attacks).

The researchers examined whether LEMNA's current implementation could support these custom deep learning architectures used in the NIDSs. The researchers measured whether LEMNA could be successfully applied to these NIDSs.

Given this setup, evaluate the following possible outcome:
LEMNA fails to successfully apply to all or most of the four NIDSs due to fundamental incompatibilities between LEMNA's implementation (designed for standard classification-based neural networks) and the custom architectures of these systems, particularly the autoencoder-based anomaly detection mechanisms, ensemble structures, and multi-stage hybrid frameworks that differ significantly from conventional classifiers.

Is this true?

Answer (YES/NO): YES